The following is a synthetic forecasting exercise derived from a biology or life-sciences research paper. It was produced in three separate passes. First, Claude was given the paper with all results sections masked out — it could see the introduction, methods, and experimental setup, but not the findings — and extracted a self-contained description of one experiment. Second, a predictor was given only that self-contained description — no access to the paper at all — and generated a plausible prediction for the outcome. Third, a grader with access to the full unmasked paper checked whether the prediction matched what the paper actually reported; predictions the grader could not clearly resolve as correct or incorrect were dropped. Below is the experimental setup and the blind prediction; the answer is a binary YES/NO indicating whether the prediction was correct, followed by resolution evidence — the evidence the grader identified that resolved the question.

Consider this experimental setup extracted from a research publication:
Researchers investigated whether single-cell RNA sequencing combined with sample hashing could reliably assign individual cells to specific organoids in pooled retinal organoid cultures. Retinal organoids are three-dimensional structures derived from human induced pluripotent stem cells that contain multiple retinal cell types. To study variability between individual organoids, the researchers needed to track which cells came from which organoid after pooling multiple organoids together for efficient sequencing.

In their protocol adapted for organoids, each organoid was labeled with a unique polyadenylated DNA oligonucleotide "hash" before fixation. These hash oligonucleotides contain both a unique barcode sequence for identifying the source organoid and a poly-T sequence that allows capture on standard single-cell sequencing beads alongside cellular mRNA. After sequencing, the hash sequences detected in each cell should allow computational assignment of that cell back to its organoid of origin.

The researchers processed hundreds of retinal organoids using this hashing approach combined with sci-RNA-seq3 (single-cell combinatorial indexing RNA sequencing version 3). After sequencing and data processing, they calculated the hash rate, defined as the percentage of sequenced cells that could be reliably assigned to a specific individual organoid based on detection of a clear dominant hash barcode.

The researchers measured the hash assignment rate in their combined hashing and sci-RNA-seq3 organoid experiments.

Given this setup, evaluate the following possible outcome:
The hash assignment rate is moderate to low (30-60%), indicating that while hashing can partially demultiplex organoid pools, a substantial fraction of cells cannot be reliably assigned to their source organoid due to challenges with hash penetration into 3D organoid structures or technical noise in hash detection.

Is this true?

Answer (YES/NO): YES